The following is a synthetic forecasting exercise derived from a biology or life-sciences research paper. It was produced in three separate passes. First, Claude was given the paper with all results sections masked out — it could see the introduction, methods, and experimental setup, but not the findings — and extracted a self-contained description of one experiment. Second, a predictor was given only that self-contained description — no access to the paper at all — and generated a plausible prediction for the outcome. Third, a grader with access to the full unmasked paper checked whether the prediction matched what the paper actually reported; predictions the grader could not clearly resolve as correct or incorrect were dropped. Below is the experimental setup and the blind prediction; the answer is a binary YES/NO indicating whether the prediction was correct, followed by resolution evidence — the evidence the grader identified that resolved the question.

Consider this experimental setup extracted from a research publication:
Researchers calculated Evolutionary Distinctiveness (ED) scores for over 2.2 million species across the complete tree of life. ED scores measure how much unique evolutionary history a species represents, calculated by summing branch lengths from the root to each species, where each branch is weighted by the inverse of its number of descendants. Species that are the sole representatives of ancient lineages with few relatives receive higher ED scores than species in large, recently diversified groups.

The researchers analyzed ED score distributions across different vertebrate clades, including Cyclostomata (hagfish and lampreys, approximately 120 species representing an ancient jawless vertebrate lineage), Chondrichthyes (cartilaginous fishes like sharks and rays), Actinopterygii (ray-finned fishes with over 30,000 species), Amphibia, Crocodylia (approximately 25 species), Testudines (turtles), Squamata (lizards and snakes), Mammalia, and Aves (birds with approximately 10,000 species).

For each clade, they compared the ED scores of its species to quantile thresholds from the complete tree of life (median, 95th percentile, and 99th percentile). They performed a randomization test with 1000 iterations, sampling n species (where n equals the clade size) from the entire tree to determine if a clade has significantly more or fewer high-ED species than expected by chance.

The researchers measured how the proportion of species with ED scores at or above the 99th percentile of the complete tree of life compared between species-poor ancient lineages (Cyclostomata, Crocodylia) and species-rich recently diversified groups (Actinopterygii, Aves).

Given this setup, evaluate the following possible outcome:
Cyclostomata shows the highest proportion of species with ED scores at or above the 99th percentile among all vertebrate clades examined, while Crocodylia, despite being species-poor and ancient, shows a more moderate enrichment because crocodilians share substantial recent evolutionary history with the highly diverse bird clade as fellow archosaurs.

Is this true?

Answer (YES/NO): NO